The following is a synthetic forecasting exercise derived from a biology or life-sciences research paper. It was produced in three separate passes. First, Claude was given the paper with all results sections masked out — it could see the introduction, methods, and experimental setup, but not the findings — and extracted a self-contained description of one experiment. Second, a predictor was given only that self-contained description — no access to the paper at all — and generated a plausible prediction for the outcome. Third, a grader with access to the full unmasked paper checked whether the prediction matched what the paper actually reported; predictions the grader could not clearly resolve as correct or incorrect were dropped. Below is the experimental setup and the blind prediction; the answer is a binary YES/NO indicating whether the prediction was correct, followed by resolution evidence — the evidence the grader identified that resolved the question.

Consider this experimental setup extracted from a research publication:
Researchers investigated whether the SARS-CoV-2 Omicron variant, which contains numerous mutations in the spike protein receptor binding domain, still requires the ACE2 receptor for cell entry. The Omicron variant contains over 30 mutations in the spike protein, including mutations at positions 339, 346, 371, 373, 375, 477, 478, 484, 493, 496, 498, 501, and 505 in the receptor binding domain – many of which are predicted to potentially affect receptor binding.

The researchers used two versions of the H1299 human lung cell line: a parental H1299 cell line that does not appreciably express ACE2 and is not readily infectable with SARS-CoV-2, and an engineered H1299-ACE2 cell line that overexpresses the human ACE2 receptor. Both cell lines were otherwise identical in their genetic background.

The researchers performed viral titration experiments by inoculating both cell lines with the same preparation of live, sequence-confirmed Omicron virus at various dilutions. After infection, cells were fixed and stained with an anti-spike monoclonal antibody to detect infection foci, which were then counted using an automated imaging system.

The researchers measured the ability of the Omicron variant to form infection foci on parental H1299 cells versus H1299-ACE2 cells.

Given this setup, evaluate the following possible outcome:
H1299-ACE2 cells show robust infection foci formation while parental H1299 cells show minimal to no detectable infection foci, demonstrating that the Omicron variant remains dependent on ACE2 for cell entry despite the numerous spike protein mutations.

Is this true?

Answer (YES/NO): YES